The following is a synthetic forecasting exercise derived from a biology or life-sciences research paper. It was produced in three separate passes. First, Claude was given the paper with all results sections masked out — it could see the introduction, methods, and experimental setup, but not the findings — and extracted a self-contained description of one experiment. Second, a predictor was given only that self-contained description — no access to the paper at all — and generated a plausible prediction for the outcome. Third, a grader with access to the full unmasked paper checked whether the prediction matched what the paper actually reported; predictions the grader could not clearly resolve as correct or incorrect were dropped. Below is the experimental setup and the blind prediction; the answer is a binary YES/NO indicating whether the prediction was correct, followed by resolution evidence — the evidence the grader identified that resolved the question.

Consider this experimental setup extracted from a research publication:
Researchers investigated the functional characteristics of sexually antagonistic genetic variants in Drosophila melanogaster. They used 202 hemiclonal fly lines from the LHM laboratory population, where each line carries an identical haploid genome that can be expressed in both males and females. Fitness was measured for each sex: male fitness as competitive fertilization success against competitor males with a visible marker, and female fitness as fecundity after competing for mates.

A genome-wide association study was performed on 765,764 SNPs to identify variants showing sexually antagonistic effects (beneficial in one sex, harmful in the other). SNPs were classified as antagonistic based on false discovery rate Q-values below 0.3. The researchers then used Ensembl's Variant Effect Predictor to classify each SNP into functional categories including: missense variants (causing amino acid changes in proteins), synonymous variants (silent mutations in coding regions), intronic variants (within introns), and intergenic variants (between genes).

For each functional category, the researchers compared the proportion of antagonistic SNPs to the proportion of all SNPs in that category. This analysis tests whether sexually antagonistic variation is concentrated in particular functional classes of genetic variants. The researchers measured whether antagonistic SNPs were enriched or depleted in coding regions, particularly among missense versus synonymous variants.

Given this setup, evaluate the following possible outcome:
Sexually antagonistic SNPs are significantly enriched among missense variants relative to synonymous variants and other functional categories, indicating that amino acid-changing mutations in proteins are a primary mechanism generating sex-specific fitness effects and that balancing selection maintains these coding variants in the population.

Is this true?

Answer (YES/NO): YES